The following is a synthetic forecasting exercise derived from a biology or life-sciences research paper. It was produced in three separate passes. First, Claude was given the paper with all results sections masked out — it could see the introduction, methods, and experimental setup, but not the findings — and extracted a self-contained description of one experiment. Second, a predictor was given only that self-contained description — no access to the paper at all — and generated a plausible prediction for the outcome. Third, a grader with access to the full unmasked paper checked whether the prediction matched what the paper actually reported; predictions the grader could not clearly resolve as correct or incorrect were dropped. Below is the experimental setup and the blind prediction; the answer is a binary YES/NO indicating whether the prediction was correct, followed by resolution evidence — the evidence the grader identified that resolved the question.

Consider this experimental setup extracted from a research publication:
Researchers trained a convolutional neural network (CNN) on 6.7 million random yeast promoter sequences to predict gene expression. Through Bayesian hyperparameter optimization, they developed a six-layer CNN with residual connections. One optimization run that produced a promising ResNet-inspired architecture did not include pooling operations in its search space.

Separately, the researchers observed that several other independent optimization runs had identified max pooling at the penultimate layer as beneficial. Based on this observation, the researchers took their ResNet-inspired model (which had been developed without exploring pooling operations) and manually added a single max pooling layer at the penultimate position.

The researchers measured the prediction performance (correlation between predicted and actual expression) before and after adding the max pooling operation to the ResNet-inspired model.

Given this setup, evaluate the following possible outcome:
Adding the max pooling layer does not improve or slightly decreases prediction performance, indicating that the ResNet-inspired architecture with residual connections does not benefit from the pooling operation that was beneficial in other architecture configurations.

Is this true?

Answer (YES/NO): NO